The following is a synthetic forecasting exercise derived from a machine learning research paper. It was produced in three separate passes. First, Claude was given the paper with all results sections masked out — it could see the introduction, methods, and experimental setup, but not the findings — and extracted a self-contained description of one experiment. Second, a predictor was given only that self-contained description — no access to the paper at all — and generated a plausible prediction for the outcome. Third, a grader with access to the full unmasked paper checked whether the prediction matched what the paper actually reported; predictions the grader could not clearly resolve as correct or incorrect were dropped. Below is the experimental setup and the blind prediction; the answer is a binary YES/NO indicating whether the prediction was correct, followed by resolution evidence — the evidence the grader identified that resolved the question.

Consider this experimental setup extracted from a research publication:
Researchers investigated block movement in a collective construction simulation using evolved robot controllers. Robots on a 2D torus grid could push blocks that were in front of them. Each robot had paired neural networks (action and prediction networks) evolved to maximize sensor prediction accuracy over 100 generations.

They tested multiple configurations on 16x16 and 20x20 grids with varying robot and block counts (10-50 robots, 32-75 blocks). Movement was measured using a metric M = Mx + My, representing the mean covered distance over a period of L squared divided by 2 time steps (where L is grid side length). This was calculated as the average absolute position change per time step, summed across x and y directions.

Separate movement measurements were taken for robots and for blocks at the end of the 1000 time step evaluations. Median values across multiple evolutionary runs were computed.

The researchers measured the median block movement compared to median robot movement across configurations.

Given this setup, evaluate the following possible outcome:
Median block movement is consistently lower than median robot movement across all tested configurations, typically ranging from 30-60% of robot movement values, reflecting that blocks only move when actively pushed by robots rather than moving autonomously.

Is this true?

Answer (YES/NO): NO